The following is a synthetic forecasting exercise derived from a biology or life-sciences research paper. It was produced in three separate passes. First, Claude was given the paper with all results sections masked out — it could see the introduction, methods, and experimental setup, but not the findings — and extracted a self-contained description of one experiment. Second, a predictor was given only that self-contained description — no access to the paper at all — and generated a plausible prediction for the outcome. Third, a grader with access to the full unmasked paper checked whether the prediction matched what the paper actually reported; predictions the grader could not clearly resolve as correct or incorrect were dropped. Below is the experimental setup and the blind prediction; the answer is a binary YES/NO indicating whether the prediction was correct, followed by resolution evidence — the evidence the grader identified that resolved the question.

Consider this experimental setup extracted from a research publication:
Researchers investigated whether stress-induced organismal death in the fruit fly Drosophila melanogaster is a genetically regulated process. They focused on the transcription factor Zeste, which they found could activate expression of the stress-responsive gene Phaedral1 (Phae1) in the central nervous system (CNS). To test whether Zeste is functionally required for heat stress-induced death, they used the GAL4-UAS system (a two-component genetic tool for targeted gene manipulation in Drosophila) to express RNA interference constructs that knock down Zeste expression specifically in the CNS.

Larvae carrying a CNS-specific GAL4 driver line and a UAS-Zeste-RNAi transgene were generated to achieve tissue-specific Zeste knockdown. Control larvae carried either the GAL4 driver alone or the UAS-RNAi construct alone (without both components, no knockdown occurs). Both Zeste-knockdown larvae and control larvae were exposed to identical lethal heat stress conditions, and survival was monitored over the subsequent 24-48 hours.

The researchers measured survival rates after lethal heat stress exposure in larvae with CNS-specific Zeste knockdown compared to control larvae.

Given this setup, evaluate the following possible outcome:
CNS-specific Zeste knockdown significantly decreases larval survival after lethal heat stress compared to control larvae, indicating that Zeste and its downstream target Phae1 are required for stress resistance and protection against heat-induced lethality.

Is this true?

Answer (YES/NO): NO